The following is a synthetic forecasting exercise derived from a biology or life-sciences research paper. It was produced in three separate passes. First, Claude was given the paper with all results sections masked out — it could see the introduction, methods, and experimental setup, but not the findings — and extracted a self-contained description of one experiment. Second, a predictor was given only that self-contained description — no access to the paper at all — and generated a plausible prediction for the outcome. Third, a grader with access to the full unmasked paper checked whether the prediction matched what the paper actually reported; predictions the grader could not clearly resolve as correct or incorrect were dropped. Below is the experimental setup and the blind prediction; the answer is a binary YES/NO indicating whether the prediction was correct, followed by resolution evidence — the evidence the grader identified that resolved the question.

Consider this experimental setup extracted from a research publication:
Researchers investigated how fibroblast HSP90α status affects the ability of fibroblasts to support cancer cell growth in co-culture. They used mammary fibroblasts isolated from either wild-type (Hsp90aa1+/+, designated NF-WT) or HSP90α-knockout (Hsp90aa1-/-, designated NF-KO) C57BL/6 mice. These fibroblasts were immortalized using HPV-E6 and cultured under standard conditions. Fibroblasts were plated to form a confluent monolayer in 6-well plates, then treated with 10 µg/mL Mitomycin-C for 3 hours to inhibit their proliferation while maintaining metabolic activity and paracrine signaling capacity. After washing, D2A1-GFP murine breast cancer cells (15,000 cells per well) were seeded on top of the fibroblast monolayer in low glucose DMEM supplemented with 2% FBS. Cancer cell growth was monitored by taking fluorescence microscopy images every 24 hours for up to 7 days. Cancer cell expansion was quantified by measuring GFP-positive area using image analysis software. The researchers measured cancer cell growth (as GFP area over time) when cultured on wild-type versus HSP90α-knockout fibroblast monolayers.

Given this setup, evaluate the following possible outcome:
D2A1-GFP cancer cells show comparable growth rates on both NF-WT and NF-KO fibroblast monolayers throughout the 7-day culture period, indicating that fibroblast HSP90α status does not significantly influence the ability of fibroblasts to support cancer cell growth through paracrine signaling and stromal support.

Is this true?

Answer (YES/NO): NO